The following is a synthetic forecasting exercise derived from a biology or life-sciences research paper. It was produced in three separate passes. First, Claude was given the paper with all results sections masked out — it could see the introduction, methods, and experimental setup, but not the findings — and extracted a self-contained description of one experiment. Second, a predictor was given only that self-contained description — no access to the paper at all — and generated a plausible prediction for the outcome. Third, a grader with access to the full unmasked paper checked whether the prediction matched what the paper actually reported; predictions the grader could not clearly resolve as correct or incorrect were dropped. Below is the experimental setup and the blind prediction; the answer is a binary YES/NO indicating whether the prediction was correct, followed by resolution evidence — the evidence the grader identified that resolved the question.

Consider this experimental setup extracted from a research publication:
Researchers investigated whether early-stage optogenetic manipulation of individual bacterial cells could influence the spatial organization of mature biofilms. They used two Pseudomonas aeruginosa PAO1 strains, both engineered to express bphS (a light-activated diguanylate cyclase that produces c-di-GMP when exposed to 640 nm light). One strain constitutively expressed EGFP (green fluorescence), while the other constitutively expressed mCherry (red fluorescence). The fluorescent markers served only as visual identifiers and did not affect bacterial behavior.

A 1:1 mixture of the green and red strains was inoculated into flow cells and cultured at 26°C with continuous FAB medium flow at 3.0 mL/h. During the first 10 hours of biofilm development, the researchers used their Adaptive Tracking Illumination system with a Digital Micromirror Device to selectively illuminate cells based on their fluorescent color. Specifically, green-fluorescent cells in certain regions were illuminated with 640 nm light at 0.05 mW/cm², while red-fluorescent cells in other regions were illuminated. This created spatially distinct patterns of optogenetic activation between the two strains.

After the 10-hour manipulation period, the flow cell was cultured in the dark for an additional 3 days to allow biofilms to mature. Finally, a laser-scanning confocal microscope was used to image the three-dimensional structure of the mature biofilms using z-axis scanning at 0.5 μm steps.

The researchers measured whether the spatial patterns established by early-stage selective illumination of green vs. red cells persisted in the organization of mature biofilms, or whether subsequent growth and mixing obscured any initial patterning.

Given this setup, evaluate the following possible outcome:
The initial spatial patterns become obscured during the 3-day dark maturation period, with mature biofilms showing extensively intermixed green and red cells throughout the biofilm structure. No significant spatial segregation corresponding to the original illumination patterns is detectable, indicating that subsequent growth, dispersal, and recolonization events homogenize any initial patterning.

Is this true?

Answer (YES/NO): NO